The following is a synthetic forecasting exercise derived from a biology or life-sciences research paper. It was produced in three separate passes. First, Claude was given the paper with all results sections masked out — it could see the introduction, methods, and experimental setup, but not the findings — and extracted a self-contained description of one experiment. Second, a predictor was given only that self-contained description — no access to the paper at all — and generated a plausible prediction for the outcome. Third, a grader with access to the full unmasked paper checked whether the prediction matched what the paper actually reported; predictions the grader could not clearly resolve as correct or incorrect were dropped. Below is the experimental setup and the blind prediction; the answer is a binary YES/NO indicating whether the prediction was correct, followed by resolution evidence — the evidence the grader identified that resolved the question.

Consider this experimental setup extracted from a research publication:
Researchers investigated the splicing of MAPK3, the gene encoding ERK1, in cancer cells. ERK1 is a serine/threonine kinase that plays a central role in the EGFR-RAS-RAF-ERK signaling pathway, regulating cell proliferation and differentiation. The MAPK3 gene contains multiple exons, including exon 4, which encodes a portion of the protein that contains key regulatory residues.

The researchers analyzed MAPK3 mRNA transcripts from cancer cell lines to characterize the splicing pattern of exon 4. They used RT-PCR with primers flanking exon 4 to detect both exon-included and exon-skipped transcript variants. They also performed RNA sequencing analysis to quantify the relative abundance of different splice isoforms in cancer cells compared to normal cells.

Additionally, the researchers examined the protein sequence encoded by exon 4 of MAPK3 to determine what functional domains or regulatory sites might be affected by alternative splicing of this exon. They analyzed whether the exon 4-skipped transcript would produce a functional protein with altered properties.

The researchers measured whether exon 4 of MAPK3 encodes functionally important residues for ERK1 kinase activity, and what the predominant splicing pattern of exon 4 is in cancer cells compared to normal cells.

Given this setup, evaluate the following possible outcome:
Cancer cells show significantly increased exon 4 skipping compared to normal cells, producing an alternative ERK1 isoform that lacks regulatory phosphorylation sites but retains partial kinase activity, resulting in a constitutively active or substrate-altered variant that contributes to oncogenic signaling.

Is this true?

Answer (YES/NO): NO